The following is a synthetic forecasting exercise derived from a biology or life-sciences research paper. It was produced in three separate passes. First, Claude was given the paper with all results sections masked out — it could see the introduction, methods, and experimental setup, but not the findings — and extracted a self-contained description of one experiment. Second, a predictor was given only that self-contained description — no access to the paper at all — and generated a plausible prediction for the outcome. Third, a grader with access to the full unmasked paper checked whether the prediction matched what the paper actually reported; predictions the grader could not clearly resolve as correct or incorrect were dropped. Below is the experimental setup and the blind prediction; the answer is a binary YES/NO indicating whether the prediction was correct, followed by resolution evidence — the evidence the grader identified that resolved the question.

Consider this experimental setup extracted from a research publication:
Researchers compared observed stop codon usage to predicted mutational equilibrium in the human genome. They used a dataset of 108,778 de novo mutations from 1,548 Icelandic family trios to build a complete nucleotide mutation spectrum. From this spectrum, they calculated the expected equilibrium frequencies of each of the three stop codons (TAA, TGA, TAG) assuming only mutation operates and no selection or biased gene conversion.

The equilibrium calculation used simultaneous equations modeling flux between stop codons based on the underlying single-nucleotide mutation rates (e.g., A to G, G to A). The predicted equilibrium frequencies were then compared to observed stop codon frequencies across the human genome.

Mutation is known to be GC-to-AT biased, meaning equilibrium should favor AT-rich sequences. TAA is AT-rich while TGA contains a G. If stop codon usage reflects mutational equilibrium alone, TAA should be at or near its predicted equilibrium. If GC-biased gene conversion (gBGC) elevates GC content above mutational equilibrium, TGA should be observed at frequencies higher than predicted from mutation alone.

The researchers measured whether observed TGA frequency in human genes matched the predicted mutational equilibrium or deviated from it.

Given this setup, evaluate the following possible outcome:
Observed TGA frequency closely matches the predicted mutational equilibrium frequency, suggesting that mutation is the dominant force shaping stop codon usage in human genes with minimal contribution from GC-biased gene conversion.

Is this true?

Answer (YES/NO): NO